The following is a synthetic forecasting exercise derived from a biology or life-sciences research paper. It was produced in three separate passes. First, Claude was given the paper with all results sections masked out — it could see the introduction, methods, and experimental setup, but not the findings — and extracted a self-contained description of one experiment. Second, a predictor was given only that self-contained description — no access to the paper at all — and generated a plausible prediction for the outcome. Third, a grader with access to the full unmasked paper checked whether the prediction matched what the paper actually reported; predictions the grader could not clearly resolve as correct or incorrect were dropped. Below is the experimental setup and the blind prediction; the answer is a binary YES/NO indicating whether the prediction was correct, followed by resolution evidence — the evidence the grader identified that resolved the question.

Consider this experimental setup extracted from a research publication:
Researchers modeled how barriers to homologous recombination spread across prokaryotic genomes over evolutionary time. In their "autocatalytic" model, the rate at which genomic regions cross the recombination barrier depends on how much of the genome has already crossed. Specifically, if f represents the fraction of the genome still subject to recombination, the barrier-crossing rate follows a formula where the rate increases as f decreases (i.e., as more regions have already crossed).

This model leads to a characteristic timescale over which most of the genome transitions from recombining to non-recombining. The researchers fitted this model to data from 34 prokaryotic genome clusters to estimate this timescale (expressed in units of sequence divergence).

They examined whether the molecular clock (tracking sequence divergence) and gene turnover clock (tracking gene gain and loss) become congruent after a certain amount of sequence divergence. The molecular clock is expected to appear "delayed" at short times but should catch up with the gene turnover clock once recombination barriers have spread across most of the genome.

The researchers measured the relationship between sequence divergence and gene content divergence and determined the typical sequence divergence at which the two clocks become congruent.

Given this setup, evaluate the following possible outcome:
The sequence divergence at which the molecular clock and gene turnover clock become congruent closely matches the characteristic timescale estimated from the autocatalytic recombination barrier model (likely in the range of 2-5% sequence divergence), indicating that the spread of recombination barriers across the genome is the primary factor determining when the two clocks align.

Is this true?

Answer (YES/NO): NO